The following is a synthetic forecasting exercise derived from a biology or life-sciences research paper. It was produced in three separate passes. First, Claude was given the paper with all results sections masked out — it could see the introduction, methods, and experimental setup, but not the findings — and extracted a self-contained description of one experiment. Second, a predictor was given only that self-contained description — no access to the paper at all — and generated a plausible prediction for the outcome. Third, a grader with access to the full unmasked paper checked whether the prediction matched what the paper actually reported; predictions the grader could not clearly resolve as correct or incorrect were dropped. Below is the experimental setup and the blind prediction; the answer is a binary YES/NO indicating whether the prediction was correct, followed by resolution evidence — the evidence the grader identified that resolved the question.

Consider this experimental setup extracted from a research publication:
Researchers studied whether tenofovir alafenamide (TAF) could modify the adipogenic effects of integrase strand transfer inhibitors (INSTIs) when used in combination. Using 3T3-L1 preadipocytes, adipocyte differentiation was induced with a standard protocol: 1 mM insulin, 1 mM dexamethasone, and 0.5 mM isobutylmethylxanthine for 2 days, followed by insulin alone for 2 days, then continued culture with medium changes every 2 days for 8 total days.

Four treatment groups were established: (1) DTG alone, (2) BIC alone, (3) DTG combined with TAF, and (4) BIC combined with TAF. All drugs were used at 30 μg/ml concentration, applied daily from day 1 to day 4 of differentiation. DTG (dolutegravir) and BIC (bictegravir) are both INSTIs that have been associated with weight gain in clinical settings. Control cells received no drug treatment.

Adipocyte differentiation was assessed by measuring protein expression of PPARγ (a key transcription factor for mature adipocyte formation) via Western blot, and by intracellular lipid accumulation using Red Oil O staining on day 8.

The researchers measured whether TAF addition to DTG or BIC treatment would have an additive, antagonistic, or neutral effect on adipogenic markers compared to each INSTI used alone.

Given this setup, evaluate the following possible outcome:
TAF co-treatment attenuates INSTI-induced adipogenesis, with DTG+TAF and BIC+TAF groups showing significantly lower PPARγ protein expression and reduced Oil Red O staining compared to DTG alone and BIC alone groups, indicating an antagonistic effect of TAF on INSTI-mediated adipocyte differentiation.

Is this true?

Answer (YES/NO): YES